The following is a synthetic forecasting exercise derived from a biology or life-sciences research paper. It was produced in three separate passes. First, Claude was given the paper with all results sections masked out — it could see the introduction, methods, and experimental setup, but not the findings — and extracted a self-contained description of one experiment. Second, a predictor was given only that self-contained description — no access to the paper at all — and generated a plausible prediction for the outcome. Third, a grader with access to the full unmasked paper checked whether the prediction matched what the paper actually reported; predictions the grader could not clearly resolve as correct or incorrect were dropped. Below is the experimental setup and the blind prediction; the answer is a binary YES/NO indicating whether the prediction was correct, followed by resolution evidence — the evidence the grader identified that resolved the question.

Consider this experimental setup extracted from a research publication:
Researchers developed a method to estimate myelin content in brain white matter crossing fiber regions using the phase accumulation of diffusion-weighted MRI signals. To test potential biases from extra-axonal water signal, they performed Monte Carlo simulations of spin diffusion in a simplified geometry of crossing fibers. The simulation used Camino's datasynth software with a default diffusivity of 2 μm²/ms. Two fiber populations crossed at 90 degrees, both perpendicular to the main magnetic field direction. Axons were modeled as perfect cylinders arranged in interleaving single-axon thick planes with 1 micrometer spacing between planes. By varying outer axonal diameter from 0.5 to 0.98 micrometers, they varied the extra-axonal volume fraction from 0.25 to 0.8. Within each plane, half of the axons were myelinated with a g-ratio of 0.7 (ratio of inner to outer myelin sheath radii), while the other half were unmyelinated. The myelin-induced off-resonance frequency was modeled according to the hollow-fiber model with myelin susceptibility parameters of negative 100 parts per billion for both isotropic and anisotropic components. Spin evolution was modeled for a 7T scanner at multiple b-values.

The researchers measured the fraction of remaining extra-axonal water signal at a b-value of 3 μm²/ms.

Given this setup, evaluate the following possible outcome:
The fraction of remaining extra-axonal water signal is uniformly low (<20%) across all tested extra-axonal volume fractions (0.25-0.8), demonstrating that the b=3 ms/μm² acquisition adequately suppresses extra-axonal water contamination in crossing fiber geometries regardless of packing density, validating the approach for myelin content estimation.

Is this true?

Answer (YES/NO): YES